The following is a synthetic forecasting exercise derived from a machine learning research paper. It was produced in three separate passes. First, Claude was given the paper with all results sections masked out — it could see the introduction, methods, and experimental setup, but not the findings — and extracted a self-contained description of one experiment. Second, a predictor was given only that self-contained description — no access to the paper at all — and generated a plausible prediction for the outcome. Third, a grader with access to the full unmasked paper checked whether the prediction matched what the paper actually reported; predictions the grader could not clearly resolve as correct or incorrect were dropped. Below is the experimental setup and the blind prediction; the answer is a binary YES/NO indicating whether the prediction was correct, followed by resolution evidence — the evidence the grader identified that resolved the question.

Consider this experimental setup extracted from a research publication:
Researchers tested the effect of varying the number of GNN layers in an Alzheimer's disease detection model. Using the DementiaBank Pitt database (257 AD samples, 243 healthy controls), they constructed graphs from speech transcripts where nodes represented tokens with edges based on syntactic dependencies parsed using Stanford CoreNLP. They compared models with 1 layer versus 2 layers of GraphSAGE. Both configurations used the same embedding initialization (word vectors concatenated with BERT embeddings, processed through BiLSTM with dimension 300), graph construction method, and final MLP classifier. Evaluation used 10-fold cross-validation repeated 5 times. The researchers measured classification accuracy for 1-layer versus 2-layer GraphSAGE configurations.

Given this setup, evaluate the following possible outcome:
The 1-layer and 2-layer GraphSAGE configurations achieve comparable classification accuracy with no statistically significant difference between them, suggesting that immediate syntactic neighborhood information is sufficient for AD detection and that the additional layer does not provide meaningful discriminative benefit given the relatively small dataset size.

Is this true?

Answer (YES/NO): YES